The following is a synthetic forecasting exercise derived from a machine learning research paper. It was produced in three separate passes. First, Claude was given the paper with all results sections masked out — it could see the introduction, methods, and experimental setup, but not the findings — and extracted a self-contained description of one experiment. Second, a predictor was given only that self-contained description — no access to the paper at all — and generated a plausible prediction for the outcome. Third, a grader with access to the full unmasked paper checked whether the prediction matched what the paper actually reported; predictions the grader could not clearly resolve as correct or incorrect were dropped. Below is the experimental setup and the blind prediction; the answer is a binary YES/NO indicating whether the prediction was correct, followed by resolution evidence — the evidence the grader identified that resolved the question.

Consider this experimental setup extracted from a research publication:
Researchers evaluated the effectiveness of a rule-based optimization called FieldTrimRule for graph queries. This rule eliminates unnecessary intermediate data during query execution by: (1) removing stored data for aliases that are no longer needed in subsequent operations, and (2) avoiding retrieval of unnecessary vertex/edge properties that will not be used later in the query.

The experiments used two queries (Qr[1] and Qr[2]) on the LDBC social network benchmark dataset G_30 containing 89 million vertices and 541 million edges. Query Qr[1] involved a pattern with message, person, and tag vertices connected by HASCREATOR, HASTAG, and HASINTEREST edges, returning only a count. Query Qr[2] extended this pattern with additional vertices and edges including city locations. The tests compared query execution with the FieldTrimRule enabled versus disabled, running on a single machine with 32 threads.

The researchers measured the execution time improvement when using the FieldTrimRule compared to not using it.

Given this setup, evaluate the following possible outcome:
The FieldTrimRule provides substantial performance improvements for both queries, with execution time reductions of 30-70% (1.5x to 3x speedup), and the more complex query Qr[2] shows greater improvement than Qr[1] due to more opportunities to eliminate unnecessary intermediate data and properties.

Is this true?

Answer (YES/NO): NO